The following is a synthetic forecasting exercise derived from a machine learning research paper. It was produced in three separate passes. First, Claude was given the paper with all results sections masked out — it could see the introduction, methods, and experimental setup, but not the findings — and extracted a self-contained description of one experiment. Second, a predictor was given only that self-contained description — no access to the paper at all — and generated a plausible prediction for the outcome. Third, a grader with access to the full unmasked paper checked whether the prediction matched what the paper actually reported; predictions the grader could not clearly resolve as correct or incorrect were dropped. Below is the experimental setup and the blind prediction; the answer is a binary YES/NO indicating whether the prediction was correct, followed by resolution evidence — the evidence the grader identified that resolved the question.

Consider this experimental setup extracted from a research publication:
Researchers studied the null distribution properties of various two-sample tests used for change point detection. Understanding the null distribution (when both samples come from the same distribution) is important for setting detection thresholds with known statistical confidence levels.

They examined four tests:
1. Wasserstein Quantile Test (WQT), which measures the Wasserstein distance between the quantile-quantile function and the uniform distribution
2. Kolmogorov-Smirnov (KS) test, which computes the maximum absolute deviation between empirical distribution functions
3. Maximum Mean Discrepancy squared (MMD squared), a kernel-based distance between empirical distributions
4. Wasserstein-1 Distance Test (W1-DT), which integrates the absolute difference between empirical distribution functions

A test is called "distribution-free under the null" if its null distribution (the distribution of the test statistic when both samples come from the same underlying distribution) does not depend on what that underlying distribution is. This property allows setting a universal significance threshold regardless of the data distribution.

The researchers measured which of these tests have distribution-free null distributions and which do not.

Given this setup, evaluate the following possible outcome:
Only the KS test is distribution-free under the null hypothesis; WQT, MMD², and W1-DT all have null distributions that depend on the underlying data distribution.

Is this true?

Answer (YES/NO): NO